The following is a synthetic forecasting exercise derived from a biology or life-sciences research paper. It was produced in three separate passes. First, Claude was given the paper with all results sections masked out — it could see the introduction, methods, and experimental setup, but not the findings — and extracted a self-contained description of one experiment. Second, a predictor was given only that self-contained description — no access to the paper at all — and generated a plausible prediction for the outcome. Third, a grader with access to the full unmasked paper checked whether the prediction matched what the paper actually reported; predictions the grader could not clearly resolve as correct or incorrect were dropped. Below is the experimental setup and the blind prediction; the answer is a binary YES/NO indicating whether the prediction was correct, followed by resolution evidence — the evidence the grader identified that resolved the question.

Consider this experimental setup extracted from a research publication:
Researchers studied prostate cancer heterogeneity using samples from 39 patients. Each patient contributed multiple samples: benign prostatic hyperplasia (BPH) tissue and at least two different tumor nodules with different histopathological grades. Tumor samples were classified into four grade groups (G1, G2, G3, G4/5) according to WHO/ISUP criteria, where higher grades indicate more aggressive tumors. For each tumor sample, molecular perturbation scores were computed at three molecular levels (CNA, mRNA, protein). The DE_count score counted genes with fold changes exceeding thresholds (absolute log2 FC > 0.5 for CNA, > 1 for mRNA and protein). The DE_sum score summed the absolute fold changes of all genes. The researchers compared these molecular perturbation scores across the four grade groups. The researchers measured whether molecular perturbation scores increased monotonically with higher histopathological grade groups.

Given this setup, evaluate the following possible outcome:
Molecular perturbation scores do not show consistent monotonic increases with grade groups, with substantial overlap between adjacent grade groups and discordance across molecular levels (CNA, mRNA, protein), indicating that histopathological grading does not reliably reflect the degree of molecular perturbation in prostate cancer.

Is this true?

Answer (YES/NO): NO